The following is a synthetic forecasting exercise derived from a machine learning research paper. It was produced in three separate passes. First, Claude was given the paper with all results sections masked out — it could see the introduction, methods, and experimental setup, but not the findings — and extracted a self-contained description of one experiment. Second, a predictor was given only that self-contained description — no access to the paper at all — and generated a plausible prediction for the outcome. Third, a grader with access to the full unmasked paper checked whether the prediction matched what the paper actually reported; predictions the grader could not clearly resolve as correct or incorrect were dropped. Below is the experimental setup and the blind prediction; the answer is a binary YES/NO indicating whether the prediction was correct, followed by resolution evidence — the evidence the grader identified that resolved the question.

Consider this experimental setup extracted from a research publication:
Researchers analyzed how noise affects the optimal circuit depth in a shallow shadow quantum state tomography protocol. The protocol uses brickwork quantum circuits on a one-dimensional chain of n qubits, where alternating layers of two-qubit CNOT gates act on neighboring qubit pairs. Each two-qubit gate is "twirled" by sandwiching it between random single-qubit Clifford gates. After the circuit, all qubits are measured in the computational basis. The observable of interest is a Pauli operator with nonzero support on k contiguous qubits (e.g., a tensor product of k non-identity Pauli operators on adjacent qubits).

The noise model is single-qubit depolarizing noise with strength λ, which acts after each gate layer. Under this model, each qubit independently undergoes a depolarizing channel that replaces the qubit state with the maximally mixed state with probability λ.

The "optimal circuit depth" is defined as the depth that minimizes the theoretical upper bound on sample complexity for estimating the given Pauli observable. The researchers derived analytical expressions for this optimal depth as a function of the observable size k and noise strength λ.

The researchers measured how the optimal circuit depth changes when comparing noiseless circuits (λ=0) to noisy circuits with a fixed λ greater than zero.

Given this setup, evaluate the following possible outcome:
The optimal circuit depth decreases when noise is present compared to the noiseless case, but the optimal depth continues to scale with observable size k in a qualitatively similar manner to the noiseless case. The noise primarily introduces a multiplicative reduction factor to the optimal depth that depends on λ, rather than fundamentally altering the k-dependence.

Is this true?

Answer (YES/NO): NO